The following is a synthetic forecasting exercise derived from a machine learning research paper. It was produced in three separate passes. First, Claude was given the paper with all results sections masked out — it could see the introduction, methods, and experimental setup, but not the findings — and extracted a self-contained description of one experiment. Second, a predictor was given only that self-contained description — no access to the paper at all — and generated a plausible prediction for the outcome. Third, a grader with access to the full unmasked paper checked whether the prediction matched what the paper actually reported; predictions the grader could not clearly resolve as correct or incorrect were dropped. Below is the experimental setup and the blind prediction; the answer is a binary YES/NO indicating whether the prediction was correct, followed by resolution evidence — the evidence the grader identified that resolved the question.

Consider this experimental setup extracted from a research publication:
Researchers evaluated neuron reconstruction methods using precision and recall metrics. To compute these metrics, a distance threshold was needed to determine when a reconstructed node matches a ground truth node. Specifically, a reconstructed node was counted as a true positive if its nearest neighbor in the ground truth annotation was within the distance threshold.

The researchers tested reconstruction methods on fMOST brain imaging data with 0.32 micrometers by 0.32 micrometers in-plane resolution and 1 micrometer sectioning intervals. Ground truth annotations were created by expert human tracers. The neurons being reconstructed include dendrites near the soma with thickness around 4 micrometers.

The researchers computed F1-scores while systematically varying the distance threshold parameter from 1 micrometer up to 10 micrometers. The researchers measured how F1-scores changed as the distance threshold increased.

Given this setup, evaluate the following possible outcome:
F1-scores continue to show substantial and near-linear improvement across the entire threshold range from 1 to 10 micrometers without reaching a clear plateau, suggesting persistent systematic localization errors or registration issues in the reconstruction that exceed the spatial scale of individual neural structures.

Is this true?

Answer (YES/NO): NO